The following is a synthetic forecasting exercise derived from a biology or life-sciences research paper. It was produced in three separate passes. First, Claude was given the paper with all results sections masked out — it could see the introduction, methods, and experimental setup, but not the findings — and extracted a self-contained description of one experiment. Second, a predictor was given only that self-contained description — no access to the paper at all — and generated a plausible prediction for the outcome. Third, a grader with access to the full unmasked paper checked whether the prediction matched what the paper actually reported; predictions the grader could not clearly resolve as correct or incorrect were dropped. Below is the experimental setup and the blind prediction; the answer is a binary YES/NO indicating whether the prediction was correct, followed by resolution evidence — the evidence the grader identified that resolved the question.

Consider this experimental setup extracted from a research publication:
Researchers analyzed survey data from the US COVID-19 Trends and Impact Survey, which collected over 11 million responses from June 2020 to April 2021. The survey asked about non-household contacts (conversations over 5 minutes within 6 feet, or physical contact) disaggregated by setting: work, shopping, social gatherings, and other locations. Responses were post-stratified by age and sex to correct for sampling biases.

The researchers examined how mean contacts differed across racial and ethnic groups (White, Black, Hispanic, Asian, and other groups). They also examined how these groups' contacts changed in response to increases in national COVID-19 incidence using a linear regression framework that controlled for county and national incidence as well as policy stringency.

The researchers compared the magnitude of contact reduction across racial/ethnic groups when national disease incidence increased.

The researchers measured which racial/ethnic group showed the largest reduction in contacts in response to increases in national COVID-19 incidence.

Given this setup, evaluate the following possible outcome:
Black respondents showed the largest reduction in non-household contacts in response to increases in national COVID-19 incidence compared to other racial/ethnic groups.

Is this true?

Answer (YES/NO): NO